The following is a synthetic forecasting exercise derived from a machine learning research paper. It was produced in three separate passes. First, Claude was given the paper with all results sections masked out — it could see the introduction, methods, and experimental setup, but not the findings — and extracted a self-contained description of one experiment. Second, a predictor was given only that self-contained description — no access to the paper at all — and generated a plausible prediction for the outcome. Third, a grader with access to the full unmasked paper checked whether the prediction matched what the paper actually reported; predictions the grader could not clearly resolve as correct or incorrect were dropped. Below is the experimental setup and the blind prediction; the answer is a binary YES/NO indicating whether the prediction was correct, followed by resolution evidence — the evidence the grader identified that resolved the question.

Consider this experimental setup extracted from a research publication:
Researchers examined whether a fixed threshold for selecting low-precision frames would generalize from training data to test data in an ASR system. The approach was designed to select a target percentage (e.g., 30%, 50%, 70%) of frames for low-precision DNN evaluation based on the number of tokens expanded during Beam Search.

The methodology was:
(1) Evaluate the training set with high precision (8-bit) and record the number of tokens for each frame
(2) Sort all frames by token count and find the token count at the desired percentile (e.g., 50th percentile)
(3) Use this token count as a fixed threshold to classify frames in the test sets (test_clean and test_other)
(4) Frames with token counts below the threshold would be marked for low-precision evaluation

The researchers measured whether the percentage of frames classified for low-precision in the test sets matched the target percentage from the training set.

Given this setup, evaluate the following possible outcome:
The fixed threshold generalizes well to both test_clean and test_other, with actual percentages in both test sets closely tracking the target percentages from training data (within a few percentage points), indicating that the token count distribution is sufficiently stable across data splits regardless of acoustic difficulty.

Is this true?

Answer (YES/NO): NO